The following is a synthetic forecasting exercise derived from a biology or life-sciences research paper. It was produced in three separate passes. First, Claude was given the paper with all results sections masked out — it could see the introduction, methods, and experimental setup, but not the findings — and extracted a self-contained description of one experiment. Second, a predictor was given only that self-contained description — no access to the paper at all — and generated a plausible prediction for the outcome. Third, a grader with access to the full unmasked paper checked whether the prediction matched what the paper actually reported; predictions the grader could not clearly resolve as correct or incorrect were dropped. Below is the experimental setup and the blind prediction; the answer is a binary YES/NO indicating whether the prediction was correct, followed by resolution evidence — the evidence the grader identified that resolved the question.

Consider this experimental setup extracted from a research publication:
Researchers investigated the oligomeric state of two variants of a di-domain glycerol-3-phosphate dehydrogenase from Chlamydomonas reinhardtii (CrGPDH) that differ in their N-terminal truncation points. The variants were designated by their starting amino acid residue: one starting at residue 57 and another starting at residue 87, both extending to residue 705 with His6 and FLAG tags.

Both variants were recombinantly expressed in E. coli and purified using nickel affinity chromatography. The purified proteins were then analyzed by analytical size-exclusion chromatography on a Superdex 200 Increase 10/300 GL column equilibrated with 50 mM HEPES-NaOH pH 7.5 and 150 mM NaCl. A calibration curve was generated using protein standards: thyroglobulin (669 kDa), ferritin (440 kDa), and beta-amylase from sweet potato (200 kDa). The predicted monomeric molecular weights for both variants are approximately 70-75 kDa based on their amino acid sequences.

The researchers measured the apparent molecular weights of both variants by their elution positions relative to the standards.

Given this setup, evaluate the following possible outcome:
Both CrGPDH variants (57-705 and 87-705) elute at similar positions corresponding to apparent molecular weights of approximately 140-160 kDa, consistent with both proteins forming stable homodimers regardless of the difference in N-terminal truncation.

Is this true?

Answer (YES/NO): NO